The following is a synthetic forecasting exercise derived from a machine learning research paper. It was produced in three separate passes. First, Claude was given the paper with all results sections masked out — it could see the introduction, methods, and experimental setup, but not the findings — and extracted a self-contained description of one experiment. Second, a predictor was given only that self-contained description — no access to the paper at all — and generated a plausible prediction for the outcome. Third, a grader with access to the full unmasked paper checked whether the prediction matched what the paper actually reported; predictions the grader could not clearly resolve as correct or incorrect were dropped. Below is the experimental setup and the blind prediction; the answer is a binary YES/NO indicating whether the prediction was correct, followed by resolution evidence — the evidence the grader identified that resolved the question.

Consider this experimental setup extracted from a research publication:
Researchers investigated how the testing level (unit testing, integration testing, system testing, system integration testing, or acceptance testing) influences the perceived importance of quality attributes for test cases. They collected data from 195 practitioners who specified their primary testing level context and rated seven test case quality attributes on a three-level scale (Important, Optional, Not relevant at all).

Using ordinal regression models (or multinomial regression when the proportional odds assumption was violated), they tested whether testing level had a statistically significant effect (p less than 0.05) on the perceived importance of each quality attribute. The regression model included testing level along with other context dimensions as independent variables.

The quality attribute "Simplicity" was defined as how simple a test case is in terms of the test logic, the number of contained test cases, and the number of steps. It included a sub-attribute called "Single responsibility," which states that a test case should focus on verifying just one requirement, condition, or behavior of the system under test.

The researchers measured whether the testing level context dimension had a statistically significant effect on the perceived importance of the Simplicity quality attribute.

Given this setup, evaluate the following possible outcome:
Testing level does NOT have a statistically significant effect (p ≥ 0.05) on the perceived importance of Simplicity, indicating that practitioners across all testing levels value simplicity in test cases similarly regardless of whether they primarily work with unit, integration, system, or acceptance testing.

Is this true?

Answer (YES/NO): YES